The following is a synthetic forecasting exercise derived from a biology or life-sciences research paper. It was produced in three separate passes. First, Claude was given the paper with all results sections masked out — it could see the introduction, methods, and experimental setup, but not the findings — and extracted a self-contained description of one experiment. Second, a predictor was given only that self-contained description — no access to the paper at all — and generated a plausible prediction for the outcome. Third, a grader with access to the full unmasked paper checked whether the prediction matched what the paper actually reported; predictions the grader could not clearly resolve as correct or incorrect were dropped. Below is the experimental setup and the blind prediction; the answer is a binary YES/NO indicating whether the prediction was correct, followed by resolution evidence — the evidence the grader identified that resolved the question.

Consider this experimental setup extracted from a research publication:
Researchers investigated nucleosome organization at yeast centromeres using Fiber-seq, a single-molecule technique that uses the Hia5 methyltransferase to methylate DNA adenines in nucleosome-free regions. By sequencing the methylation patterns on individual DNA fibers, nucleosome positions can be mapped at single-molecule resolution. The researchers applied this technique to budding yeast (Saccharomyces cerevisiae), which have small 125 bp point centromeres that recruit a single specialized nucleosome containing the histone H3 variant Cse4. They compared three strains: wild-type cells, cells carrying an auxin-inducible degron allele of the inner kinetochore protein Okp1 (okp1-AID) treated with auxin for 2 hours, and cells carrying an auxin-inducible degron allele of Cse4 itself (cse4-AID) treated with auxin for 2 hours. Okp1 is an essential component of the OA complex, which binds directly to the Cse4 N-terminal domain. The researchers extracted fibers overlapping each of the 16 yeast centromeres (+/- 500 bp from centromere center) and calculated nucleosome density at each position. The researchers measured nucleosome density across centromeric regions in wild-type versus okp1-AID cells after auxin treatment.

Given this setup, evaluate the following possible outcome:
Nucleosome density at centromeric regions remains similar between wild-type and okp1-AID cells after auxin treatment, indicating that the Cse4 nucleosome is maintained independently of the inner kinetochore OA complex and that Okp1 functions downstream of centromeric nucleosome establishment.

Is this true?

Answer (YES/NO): NO